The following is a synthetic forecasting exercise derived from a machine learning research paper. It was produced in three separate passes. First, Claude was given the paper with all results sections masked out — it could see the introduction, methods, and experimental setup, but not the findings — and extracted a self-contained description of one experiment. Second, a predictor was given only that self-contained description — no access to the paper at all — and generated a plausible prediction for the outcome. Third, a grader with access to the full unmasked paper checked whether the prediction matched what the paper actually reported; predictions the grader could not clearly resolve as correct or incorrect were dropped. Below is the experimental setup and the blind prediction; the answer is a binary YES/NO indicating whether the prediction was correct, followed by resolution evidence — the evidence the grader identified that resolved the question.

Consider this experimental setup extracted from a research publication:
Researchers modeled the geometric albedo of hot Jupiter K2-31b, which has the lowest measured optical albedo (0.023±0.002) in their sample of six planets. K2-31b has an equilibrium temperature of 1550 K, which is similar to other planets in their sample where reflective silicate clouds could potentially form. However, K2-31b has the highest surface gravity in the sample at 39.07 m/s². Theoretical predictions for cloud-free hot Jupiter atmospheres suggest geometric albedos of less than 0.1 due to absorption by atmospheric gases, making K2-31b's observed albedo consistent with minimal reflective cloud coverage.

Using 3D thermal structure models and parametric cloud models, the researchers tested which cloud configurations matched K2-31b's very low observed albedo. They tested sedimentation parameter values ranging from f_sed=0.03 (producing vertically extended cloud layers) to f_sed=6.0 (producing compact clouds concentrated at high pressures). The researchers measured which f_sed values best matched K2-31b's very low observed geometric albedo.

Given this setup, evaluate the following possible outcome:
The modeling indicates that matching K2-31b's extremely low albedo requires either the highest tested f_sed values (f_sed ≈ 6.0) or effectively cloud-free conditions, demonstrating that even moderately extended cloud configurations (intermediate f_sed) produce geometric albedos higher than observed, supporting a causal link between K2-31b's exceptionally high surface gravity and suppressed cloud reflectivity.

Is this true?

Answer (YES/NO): NO